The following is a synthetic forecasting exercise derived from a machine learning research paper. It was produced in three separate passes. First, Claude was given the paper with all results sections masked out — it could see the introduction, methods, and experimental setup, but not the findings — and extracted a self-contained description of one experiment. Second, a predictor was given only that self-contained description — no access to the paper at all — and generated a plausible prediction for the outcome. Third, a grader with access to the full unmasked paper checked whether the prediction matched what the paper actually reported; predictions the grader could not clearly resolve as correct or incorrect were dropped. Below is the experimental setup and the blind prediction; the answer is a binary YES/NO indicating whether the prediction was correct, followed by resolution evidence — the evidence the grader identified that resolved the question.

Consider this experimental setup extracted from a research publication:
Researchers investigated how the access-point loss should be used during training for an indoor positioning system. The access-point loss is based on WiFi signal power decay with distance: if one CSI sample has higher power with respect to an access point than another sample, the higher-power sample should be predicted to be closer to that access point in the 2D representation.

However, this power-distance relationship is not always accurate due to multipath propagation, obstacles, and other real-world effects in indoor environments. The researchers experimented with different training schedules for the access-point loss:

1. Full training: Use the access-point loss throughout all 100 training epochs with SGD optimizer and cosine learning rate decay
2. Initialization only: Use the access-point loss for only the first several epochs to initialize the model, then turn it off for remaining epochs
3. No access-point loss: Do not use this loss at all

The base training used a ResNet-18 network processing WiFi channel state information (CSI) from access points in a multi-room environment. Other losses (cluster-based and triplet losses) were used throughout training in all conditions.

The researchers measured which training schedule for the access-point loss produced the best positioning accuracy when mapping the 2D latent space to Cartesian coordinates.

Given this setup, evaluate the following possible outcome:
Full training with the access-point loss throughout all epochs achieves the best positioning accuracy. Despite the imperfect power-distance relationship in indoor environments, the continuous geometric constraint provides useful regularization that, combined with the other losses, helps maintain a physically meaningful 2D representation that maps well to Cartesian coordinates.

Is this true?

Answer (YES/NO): NO